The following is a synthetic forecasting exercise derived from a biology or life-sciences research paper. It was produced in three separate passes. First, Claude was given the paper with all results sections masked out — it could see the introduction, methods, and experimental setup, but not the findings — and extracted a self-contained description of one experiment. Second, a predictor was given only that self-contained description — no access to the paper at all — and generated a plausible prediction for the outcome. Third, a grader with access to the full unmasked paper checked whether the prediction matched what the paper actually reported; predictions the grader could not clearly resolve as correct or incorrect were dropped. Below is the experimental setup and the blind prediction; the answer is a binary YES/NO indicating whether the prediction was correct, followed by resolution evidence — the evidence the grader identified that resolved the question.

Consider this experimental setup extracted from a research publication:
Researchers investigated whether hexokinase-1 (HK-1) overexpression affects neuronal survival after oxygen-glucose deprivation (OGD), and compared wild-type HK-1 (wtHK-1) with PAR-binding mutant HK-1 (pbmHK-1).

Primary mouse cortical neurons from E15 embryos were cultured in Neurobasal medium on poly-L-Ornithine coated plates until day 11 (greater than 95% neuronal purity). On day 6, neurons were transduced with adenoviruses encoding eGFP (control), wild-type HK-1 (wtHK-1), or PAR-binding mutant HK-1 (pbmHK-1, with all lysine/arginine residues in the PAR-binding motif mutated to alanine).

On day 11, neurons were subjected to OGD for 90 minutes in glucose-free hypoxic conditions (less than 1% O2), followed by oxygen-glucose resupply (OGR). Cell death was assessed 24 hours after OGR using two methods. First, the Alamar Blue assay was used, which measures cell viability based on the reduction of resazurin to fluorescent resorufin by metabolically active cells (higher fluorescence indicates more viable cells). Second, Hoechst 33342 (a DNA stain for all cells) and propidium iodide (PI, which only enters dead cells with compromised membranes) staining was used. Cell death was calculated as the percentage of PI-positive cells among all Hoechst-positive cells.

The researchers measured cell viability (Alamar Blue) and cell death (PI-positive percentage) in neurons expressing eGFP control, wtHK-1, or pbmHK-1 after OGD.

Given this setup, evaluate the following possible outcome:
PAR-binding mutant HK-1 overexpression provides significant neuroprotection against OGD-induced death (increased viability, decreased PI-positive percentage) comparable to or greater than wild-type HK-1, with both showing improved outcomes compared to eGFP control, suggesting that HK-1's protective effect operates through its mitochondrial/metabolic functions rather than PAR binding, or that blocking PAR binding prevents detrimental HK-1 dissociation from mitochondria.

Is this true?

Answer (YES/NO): YES